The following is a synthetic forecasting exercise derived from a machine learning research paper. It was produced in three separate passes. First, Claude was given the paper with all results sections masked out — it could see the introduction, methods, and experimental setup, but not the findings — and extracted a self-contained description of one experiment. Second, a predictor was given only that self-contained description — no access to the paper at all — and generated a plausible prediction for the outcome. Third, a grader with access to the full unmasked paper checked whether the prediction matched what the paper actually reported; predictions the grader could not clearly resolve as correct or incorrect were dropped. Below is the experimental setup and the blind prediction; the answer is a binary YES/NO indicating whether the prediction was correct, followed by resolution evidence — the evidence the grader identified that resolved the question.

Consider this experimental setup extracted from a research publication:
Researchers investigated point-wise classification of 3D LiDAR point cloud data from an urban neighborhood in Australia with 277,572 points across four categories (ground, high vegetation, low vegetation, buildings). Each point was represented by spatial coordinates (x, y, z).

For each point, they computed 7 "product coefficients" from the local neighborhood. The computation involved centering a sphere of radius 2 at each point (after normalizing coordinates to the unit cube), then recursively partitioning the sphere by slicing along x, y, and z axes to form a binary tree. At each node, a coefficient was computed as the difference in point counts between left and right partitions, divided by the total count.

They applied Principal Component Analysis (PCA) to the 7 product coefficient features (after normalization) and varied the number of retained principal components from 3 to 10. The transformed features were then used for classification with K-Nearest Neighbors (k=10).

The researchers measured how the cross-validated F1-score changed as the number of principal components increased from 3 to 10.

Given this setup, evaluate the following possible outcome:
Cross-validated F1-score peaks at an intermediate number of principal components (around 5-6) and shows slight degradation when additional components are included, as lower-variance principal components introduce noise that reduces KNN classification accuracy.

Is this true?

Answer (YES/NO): NO